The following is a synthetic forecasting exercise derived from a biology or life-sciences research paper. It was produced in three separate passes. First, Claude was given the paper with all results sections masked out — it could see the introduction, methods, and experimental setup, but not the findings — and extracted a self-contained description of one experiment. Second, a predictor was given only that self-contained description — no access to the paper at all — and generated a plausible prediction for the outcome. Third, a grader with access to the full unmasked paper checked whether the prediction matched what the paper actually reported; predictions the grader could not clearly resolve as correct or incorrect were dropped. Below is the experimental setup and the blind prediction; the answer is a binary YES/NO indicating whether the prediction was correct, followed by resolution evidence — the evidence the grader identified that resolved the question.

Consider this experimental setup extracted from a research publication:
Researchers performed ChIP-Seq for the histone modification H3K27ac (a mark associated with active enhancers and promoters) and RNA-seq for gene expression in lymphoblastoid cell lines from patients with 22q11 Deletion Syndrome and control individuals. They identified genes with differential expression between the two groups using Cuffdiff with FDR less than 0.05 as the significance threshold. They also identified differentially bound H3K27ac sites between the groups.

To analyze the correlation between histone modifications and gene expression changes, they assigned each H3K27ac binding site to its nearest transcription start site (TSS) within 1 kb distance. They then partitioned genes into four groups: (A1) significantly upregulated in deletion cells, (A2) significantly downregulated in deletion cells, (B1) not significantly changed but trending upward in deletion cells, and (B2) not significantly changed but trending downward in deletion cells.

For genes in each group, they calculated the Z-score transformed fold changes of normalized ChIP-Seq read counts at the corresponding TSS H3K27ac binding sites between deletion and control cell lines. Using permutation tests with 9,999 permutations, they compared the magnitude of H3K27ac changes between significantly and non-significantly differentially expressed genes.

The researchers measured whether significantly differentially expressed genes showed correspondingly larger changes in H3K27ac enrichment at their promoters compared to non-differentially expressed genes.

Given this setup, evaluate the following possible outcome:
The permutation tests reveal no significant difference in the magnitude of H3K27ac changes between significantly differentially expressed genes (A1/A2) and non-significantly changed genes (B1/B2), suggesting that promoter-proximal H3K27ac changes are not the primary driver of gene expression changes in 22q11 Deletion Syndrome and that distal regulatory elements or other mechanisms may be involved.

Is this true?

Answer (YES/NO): NO